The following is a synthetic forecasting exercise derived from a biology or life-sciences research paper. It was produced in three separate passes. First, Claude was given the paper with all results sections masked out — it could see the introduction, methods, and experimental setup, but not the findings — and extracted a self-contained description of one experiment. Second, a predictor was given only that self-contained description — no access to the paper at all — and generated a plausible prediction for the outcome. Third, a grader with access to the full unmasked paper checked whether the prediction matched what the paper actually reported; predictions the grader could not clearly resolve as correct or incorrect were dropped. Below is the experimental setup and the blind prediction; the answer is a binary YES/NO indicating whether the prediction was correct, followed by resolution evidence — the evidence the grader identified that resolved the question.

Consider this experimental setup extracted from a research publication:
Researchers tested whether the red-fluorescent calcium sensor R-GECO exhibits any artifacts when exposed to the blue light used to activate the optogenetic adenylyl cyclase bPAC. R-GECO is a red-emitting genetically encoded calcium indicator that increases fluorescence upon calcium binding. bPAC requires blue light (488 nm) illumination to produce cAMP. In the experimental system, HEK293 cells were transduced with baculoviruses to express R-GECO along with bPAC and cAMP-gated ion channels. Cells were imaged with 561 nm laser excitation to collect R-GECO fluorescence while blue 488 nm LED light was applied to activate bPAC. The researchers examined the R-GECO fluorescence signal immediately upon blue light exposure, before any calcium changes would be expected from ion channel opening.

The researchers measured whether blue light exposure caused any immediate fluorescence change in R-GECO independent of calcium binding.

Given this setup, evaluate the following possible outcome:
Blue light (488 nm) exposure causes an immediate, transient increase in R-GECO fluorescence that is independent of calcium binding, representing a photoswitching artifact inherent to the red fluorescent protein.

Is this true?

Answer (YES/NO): YES